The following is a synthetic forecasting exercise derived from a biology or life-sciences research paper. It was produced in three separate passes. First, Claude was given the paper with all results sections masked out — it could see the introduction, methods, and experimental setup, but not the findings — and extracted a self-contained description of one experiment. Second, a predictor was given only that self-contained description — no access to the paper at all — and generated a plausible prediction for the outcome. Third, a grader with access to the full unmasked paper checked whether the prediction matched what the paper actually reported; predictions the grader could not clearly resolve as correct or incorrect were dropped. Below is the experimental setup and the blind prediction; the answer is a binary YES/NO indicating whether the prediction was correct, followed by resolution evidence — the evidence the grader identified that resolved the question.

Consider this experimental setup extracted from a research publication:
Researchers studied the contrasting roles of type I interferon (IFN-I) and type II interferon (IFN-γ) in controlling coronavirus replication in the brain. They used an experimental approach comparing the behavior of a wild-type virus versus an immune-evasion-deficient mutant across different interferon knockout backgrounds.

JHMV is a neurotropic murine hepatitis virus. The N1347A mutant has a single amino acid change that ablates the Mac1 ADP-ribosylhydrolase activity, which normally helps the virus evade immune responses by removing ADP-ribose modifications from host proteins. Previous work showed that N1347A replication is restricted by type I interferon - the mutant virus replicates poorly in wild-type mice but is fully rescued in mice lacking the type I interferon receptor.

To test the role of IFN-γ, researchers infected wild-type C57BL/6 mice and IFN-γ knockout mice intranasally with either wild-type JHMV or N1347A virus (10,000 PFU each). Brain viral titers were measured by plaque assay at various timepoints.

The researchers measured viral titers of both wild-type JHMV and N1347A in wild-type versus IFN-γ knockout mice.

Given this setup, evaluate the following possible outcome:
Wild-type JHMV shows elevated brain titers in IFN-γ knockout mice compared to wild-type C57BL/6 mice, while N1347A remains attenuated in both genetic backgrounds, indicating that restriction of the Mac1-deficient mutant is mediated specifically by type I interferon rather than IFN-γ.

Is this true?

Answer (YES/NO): NO